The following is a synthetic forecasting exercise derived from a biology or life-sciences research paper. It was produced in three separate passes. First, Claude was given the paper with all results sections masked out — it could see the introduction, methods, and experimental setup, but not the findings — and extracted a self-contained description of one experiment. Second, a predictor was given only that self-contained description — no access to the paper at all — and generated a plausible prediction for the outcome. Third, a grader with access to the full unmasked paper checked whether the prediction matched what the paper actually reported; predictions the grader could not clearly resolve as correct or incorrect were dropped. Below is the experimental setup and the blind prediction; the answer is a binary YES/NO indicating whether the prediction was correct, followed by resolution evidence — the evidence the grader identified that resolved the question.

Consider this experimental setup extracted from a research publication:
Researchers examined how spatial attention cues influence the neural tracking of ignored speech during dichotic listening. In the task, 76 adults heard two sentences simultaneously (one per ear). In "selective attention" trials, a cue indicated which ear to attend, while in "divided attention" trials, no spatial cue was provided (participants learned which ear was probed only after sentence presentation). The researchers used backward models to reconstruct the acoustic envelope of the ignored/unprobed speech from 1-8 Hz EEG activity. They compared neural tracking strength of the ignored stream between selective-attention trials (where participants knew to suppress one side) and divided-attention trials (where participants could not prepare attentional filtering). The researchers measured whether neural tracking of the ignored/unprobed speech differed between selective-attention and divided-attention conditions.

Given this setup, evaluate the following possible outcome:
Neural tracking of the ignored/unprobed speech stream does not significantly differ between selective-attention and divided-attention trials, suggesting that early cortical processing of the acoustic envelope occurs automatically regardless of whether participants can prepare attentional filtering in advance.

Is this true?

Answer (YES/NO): NO